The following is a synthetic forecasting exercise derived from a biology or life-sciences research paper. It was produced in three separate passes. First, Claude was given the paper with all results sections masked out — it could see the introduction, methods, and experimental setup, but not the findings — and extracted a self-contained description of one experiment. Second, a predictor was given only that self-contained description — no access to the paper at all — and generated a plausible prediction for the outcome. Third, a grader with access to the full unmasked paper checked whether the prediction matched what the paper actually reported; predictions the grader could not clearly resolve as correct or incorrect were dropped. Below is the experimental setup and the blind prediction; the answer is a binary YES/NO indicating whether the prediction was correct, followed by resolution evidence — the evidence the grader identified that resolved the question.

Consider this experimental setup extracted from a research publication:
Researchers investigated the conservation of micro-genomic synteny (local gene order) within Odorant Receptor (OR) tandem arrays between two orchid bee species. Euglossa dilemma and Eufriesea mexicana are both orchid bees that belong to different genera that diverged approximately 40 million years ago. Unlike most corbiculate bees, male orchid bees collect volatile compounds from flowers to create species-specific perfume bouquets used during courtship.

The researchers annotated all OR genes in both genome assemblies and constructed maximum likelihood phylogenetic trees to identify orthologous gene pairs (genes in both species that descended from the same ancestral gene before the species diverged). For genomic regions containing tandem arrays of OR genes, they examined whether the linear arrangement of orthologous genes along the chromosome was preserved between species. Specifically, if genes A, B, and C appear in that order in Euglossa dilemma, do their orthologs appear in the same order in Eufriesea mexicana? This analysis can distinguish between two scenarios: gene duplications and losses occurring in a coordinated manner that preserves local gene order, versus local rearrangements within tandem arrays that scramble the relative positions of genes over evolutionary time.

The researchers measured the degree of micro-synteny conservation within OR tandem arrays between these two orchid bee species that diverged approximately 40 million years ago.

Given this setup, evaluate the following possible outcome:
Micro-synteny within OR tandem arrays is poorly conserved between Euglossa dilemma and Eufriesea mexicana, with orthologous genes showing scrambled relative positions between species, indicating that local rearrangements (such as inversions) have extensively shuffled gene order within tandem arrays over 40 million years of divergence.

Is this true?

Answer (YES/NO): NO